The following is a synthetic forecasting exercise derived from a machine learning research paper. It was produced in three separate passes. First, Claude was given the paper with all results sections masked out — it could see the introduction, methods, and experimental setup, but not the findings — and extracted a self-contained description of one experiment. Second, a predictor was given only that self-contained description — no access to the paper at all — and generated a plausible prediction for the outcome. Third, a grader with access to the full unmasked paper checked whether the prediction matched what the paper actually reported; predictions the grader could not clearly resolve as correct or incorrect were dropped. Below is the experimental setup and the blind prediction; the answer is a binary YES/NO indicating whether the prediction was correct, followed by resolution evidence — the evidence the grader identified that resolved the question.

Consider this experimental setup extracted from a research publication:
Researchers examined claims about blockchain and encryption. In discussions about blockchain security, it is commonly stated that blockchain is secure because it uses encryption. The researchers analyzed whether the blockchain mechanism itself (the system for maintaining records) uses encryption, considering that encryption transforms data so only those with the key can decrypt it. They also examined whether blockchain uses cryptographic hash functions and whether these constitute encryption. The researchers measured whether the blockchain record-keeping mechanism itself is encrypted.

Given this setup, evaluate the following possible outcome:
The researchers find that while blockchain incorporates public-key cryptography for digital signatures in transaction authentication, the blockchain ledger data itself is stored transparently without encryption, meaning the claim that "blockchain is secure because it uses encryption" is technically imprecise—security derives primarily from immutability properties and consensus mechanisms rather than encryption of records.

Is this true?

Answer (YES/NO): NO